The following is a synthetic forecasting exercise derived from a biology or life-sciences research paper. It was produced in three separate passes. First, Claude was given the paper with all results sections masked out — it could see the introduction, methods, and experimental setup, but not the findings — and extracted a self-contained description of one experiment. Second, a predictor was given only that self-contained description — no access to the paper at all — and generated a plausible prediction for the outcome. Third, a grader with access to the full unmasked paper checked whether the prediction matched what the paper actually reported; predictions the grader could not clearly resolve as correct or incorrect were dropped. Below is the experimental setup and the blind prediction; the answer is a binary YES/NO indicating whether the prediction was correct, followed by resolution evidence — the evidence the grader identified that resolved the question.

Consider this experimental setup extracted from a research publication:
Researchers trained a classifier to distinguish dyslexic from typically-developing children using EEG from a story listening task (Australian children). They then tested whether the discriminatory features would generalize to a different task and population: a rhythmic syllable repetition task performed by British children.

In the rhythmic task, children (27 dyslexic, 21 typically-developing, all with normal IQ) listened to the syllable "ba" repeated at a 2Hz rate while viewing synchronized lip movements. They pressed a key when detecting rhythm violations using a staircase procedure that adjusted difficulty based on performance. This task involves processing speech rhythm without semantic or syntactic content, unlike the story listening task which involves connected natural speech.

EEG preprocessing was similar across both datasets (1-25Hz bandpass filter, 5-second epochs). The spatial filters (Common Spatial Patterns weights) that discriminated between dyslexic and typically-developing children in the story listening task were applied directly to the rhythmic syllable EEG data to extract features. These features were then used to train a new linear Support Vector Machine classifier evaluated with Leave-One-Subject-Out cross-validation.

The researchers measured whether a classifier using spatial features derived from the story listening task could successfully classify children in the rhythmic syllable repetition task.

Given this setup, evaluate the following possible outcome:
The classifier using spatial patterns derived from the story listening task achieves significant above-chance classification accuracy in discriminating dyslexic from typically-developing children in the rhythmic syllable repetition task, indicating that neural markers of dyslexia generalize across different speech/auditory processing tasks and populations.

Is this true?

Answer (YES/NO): YES